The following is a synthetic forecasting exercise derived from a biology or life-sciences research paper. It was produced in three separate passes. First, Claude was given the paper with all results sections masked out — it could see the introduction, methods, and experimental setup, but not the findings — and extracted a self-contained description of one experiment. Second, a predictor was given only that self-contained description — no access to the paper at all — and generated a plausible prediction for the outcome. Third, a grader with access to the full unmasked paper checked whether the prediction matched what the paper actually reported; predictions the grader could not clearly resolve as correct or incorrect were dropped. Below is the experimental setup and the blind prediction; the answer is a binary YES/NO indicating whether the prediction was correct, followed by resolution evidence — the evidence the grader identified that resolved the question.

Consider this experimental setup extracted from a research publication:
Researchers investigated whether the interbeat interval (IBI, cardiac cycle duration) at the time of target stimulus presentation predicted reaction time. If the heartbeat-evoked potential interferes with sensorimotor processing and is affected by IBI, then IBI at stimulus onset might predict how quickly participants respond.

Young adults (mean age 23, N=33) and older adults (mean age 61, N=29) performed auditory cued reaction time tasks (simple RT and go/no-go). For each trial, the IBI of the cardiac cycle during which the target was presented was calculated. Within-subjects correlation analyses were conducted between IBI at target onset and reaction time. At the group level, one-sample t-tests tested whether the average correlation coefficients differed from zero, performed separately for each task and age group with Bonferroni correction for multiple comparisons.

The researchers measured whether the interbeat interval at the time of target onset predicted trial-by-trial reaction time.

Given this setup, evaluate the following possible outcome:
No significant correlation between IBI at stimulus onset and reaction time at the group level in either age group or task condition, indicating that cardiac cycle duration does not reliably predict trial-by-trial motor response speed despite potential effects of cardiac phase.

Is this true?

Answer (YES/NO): YES